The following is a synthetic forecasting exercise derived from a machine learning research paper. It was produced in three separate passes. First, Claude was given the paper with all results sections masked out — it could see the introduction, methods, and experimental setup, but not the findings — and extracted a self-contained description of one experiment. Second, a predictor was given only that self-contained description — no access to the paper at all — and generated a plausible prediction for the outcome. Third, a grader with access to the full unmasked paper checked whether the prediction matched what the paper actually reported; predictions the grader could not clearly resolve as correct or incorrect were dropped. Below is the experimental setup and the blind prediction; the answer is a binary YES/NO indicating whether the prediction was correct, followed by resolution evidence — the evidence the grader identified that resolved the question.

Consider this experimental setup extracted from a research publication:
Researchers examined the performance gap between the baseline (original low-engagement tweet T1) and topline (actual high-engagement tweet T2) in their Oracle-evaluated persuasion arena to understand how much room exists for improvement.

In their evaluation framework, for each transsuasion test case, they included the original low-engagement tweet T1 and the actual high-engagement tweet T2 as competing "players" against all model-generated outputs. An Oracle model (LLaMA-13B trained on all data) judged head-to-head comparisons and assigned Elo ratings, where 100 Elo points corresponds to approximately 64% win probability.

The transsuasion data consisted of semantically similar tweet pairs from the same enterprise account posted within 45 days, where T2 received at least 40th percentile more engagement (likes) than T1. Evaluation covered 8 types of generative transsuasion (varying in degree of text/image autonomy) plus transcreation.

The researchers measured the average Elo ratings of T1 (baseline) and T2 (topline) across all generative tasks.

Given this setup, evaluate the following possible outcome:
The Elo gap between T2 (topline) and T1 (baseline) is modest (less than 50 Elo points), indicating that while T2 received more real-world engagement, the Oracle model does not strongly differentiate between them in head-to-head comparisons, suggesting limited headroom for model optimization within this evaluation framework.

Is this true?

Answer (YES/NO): NO